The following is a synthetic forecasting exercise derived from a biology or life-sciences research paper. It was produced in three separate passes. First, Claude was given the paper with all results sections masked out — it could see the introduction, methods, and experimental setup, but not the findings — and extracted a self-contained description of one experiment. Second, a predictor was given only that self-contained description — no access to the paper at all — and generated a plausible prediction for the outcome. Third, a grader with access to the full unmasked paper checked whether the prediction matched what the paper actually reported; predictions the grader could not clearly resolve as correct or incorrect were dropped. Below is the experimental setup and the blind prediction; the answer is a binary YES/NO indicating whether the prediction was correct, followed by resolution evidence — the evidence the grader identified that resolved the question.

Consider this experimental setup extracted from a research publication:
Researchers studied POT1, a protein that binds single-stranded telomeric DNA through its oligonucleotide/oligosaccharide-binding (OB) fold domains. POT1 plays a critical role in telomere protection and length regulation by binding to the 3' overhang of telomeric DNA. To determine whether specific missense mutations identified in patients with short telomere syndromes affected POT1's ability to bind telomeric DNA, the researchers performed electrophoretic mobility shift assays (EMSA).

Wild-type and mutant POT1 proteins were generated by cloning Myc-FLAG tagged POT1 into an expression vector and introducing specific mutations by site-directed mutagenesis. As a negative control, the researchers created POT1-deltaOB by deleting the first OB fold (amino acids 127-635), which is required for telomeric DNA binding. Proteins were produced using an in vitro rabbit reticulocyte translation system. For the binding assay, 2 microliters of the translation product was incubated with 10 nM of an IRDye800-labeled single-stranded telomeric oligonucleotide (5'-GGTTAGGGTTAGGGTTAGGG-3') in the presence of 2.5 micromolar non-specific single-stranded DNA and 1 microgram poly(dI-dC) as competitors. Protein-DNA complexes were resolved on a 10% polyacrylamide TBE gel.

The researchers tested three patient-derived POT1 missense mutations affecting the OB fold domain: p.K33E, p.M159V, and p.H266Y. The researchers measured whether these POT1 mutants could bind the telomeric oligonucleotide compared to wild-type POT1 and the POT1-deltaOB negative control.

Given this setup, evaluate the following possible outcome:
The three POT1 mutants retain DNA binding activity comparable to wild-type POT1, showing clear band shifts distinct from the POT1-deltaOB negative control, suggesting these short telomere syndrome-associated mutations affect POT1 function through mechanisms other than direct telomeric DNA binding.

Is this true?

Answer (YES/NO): NO